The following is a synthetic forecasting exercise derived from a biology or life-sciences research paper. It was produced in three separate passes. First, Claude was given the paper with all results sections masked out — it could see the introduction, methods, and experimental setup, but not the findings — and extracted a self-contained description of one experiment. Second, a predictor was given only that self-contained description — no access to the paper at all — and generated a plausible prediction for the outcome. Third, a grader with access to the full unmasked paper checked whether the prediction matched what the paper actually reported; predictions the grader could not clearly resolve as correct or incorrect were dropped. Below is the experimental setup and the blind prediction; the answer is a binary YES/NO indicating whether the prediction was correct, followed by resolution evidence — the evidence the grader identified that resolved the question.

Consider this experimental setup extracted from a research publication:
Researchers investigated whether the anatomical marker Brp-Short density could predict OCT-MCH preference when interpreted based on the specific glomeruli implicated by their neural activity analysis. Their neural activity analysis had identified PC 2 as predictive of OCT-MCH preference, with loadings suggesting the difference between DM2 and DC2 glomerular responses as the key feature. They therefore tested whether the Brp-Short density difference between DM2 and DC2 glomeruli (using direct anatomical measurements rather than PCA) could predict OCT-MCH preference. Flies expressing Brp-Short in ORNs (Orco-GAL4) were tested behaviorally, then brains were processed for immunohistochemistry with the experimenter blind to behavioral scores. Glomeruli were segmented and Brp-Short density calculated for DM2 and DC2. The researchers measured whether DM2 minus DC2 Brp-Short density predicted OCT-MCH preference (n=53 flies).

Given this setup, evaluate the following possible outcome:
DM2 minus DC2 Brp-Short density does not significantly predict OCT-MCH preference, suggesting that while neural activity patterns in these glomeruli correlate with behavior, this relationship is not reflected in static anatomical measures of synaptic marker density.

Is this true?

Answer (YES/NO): NO